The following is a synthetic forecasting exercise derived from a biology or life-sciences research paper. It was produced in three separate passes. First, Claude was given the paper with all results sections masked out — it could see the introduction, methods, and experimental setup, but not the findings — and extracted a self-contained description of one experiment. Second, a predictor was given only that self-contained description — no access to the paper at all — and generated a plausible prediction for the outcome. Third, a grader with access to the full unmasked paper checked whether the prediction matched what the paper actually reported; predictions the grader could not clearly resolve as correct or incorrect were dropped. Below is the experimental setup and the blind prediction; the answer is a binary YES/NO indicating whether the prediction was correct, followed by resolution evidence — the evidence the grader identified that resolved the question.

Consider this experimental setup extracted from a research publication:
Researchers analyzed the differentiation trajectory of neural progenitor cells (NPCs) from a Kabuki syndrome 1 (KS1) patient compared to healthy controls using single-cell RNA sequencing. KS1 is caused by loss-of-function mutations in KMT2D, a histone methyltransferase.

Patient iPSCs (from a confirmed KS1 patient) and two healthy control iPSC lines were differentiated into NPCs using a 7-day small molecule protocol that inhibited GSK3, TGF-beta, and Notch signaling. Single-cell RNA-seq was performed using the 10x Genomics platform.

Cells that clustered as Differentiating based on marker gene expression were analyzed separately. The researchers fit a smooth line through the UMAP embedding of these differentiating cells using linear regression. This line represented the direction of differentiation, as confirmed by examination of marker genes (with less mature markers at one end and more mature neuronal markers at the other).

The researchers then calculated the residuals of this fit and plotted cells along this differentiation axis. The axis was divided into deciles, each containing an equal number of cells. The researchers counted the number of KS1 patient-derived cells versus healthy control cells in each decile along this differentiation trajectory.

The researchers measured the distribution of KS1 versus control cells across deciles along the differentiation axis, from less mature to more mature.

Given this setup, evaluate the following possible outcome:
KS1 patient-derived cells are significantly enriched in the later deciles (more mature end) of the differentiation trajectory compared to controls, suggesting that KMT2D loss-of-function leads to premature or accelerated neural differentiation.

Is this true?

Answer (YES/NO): YES